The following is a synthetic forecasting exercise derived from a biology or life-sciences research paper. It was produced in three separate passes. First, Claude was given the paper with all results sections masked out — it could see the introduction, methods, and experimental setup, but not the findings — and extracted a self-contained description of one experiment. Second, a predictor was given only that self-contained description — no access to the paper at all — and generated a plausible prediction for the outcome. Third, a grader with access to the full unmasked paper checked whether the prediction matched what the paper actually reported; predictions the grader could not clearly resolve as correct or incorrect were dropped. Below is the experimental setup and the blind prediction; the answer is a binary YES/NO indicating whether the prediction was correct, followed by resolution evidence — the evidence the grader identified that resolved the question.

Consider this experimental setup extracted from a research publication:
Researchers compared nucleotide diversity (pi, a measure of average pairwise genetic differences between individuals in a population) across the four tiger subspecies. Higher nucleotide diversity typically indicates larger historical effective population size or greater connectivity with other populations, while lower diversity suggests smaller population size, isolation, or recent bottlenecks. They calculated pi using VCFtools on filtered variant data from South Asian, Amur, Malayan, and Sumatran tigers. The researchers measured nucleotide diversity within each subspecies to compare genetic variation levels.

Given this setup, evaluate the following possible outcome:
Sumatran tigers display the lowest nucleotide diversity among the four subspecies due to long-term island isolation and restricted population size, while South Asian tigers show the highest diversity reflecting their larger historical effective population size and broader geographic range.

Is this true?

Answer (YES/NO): YES